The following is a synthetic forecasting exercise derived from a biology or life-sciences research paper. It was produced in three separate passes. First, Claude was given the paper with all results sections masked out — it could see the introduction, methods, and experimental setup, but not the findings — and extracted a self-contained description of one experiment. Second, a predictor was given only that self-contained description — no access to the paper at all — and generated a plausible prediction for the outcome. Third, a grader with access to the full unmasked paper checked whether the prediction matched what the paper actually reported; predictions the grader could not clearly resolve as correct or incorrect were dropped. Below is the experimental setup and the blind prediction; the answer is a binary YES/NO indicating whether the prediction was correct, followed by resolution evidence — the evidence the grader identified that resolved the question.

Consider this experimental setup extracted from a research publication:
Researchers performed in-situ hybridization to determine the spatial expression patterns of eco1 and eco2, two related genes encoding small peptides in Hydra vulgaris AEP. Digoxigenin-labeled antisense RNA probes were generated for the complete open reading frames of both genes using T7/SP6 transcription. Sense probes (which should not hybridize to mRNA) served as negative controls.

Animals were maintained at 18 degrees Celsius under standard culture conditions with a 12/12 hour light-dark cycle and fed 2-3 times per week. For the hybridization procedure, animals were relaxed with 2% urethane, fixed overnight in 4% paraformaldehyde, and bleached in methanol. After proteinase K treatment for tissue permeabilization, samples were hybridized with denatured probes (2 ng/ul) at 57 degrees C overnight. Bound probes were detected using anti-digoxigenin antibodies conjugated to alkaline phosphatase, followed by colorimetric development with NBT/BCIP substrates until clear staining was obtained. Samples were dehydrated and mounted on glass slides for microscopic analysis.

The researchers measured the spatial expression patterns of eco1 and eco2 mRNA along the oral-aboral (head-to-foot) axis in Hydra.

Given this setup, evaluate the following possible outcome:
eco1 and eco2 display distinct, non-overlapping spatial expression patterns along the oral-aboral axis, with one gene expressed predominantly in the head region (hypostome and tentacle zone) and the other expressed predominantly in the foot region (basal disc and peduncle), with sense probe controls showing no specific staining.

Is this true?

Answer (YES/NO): NO